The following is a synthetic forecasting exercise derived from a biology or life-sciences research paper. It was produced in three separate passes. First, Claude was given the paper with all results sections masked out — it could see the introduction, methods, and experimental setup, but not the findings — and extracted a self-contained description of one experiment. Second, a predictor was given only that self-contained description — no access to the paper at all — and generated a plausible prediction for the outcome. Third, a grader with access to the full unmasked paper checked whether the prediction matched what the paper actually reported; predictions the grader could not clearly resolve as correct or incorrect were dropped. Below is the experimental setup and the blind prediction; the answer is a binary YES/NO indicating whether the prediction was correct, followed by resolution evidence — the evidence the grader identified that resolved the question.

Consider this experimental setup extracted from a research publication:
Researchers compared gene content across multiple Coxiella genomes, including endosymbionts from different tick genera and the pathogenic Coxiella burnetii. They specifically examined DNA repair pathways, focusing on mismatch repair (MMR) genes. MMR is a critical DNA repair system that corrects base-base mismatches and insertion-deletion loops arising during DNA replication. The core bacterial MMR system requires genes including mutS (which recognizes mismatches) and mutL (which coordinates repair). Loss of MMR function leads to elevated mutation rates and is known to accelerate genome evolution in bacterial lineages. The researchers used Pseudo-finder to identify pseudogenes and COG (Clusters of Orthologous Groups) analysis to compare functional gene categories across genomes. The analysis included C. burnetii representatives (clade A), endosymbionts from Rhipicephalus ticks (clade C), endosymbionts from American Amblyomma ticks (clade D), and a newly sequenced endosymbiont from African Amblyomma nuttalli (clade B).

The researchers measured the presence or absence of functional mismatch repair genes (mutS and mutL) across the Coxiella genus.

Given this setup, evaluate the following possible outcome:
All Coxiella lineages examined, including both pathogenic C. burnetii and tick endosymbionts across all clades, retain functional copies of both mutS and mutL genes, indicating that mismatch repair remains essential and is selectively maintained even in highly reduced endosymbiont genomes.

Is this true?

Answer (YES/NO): NO